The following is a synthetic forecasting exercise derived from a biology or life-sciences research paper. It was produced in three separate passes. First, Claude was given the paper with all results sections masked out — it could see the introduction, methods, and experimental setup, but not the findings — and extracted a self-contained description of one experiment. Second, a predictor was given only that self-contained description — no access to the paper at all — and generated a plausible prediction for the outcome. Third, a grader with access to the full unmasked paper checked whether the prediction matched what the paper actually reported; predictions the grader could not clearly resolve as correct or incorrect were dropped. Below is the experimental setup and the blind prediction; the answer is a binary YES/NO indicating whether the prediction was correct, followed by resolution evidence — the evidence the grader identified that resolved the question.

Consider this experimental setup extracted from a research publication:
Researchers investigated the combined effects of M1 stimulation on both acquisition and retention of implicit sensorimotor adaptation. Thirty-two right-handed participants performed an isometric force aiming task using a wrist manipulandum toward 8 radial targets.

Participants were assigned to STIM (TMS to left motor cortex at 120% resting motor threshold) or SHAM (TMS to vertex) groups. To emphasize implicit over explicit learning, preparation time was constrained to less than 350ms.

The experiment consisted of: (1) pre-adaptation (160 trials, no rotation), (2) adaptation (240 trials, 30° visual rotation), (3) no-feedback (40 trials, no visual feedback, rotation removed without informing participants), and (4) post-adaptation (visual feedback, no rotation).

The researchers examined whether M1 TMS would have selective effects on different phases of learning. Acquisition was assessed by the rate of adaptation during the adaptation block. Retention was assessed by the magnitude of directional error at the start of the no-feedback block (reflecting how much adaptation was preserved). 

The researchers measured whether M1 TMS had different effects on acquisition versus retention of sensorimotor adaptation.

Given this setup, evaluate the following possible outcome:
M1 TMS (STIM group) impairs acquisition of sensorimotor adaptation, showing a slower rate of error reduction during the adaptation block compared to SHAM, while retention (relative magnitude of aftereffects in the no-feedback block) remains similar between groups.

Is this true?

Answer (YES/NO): NO